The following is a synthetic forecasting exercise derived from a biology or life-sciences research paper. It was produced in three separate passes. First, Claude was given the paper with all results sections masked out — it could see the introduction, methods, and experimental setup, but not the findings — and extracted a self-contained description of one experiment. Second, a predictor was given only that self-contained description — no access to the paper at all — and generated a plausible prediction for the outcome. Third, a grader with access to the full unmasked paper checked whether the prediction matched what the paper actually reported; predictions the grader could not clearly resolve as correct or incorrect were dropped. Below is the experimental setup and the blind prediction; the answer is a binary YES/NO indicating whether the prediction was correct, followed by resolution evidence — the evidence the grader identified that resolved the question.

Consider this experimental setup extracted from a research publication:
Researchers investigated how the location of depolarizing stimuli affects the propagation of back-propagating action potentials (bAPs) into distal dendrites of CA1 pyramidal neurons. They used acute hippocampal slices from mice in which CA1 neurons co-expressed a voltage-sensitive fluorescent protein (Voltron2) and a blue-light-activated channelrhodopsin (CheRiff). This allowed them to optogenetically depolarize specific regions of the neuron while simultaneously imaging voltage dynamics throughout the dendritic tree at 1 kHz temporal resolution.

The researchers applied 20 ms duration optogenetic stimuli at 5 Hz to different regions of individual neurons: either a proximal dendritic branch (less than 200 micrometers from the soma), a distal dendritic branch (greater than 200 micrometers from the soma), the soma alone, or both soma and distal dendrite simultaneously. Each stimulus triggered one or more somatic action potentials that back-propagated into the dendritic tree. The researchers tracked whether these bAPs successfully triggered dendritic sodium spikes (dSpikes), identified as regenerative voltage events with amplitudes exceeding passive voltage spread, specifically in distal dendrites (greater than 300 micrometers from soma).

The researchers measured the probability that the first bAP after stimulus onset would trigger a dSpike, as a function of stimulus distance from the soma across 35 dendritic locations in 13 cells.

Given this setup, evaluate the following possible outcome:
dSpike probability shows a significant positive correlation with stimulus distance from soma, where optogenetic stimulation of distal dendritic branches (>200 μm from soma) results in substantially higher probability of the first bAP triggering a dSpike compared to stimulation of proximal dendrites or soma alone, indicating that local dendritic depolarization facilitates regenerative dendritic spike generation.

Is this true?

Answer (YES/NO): YES